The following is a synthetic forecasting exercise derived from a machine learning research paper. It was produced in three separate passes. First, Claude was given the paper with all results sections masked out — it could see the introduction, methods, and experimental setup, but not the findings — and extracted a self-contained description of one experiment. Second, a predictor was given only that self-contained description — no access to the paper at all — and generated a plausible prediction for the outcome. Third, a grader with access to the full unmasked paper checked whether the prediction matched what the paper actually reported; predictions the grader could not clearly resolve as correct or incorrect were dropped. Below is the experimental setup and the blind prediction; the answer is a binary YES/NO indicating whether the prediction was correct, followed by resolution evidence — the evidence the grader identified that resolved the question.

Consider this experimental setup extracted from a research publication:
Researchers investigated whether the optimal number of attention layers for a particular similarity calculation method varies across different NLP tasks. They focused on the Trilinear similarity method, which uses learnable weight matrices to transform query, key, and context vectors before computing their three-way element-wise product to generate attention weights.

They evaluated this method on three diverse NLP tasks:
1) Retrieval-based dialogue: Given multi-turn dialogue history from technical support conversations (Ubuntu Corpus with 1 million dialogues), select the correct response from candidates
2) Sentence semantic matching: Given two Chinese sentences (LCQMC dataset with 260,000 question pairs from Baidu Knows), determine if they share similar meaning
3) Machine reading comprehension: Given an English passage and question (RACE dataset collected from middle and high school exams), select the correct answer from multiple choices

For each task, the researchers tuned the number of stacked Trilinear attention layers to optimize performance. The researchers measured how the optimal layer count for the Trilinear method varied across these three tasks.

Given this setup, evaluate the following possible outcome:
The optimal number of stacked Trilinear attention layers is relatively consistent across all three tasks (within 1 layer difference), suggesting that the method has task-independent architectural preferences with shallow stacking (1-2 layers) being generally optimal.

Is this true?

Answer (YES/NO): NO